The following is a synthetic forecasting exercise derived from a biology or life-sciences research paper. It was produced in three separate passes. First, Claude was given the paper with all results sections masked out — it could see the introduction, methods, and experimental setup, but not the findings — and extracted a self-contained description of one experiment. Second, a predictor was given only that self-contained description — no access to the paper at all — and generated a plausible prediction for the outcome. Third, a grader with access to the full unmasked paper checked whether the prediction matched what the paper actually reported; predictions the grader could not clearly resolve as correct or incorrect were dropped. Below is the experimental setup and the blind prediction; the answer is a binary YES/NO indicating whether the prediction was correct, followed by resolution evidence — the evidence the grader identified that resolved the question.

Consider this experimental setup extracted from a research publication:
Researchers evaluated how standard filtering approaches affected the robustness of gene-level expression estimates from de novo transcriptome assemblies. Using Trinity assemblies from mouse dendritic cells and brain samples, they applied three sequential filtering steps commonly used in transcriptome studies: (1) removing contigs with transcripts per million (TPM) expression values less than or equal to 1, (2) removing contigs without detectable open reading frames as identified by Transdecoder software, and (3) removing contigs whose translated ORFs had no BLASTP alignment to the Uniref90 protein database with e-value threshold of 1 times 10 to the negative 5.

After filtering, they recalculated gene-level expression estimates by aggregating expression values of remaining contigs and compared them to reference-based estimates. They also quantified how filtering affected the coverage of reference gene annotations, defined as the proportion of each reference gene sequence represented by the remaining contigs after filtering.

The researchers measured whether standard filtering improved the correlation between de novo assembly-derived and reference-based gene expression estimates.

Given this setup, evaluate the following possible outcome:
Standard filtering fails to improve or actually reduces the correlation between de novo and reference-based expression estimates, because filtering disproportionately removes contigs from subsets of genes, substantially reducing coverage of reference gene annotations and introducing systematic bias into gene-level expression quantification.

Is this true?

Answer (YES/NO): NO